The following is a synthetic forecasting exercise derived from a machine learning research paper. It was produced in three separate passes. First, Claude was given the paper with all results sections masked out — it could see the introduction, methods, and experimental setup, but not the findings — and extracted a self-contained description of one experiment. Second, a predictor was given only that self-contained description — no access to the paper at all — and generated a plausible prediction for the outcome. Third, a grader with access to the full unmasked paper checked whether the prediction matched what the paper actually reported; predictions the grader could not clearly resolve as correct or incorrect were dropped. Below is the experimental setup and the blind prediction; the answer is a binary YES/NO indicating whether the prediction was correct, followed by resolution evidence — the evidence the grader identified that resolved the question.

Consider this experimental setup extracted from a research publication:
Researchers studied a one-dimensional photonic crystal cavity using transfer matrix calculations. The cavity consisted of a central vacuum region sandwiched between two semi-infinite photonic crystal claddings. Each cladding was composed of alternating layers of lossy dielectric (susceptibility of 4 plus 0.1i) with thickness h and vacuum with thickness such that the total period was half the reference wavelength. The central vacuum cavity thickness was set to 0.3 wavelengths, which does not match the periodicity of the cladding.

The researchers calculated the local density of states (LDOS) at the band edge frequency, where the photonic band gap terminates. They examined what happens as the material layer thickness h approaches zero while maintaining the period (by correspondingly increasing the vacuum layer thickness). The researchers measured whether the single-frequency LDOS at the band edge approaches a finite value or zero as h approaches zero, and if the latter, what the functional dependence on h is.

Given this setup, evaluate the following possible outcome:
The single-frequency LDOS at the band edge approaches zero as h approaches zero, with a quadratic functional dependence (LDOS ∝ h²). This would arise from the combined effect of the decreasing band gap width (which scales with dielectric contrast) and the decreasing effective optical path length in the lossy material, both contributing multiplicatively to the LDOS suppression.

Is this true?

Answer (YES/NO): NO